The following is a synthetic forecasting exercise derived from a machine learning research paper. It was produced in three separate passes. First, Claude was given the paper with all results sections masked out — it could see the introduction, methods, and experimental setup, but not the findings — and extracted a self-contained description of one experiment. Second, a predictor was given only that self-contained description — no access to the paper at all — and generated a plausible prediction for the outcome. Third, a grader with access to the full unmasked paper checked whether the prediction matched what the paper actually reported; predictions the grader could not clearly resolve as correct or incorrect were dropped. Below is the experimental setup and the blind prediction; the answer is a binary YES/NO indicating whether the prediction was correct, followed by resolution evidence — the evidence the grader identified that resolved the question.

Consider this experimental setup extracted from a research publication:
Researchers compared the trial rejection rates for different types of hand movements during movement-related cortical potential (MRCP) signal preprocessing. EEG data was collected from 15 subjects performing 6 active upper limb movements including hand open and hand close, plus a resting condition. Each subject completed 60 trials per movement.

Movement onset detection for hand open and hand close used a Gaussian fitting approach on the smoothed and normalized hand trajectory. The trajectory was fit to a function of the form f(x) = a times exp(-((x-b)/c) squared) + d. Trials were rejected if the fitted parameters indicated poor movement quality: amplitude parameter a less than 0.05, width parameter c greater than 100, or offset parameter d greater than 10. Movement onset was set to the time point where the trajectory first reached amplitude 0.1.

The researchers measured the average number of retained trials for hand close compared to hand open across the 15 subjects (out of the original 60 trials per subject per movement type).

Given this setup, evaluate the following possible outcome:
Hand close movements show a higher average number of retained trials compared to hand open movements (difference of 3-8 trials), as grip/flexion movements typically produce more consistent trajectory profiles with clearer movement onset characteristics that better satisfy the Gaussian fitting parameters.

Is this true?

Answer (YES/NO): NO